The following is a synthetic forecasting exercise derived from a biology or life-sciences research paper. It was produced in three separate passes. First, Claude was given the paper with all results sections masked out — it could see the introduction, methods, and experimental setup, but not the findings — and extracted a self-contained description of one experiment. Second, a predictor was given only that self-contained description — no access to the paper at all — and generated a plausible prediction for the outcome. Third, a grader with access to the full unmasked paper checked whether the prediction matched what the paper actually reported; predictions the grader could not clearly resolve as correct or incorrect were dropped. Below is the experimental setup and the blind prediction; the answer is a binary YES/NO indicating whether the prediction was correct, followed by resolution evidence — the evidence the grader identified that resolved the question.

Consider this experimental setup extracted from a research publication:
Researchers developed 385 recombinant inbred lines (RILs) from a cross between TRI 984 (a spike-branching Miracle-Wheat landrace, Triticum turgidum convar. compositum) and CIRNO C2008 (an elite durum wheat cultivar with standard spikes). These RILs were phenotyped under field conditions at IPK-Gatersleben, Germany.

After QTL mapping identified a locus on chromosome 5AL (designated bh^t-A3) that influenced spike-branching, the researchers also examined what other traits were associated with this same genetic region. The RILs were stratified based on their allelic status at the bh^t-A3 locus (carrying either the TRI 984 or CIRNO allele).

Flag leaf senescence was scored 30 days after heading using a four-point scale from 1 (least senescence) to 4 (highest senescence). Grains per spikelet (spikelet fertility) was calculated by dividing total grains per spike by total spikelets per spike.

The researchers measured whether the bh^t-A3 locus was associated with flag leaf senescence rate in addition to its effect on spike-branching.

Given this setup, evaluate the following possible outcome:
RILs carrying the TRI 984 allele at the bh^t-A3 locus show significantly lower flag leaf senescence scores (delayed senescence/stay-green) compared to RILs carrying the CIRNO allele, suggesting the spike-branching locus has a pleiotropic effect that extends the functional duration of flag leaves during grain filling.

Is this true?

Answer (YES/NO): NO